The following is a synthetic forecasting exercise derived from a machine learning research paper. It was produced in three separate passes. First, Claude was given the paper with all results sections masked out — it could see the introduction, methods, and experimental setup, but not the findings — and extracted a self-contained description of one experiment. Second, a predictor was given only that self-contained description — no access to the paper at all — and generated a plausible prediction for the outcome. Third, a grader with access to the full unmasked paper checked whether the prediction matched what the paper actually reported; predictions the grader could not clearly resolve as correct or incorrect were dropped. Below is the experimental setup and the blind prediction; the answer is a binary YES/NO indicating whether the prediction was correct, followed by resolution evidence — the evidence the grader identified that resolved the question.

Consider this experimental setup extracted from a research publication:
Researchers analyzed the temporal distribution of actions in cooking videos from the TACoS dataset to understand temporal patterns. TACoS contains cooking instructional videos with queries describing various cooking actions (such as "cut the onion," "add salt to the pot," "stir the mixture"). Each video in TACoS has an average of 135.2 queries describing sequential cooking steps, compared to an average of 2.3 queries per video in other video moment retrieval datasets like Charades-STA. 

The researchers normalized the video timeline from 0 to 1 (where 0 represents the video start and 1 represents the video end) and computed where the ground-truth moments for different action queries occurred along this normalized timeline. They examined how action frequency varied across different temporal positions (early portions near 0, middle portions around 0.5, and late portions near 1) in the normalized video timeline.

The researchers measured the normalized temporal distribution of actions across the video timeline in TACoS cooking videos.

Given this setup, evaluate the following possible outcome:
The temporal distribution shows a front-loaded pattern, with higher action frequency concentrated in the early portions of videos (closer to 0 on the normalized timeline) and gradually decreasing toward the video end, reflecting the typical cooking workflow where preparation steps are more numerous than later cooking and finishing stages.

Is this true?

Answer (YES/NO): YES